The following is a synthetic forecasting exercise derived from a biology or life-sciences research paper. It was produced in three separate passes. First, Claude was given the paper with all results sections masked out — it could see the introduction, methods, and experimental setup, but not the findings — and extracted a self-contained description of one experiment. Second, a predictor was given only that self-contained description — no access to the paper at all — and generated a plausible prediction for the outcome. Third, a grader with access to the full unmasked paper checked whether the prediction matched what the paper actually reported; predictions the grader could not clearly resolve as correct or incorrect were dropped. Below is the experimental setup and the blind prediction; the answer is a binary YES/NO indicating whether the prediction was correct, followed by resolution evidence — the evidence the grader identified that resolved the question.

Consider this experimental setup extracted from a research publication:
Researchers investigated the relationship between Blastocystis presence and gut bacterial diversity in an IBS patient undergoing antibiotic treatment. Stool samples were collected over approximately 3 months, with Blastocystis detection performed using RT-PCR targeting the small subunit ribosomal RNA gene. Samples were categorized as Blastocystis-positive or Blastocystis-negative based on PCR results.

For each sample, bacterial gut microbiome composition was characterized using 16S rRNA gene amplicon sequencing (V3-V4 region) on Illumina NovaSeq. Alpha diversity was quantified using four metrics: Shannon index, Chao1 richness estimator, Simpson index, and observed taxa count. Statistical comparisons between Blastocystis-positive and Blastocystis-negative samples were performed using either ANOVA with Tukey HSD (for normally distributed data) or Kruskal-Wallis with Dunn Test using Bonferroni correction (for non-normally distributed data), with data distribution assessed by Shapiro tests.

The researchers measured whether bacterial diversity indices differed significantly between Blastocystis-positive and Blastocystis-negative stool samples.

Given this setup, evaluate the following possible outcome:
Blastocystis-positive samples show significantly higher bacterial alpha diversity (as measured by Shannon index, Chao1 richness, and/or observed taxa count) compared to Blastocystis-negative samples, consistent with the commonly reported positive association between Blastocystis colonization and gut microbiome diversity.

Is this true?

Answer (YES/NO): NO